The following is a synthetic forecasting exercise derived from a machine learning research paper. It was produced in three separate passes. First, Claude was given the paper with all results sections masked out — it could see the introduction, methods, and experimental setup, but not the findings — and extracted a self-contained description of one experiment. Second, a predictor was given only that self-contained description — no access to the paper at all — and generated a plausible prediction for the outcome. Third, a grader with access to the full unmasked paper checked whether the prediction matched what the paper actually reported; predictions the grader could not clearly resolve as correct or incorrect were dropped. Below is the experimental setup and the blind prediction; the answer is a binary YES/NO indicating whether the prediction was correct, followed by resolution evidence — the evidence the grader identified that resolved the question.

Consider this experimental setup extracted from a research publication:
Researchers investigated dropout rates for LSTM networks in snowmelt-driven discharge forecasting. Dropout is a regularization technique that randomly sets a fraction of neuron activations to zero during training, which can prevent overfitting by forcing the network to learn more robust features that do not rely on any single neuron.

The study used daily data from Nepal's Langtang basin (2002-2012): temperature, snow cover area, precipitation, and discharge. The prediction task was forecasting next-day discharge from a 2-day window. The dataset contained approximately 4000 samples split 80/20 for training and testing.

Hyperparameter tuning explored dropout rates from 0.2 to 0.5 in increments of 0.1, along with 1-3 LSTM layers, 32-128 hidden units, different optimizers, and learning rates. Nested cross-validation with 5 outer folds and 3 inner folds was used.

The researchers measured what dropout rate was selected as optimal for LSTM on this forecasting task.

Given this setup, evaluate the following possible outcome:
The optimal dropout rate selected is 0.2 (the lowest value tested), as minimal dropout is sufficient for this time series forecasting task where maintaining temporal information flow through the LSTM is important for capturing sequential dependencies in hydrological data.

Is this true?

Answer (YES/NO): YES